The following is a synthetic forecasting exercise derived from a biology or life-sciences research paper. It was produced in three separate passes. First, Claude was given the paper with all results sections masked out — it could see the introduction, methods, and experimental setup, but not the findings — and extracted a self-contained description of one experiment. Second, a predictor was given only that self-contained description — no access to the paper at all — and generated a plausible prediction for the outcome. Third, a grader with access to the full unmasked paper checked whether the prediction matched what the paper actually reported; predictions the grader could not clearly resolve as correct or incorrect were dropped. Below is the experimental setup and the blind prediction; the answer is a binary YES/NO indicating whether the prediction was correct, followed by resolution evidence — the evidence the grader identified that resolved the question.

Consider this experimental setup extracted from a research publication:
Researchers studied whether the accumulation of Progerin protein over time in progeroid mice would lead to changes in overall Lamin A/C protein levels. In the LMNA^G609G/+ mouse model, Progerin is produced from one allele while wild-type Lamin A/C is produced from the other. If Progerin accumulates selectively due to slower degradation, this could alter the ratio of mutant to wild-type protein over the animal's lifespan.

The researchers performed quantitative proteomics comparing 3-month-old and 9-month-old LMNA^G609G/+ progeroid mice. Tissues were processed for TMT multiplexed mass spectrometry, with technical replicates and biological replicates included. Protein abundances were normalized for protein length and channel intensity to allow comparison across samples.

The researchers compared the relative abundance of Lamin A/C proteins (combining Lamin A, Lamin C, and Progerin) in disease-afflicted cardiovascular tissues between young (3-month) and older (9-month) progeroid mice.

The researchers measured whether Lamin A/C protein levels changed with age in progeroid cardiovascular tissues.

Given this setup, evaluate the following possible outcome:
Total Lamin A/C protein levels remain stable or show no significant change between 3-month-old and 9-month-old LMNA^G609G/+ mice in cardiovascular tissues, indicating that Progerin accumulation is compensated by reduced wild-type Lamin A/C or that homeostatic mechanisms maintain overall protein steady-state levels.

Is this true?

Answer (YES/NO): NO